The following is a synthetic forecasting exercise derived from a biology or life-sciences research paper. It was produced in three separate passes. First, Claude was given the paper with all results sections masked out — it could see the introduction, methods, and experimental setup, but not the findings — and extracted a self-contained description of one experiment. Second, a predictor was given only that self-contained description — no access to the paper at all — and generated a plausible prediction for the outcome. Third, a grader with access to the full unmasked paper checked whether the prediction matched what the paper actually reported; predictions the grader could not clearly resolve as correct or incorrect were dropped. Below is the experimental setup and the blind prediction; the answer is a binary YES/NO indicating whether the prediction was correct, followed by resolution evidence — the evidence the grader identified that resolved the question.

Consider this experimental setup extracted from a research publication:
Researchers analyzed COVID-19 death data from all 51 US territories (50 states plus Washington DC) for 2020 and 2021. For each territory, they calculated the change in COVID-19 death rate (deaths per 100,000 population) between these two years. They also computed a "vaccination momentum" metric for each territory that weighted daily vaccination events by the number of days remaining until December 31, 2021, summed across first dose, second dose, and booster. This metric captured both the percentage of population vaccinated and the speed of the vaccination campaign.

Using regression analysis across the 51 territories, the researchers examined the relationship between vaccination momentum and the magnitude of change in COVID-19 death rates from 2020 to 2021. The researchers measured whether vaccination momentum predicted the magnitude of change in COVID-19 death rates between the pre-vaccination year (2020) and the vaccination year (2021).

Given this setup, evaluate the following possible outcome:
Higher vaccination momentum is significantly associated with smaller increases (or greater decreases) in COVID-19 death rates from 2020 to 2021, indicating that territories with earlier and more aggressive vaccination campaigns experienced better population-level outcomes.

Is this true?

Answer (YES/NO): NO